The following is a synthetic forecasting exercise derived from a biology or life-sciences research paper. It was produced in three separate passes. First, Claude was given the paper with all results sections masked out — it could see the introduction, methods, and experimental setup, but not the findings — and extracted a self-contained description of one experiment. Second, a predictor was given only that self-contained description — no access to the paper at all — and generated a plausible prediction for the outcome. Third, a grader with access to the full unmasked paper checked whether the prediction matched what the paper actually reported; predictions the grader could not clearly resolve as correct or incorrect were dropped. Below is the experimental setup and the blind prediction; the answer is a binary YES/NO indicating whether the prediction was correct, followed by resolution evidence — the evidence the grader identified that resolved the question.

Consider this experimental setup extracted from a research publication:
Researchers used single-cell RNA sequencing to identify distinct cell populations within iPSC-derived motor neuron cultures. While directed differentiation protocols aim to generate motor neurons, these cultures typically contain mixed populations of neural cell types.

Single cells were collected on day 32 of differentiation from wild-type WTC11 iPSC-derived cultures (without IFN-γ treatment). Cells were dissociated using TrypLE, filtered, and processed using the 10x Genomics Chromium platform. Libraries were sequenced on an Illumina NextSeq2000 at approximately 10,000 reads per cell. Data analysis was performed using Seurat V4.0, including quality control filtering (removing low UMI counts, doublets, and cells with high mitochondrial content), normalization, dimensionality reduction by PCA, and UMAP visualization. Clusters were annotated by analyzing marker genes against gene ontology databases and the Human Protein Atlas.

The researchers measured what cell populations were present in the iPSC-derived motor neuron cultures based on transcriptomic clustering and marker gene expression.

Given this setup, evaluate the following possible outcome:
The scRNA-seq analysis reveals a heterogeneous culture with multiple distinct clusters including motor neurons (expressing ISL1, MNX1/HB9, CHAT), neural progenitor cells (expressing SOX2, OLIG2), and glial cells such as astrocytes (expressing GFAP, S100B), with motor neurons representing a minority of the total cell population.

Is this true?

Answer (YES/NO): NO